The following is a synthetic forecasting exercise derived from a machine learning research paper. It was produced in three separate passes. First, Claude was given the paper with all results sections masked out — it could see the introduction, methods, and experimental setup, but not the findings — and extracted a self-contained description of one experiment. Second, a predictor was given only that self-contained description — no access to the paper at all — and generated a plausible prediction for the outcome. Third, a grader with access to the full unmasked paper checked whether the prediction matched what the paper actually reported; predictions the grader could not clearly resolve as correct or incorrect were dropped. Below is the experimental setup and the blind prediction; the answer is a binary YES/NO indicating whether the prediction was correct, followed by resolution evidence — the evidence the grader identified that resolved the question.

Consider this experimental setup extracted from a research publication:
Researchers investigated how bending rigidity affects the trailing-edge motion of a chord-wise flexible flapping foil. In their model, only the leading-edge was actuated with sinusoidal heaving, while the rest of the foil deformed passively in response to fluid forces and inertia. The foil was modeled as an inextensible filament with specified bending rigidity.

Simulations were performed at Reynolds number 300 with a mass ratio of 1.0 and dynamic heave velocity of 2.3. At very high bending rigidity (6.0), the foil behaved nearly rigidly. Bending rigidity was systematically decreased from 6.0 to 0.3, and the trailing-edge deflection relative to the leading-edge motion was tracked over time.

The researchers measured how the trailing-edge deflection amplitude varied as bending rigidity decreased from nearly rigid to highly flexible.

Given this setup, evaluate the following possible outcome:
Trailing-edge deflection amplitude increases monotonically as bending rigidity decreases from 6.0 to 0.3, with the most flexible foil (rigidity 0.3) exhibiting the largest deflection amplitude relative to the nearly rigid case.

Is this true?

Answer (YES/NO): YES